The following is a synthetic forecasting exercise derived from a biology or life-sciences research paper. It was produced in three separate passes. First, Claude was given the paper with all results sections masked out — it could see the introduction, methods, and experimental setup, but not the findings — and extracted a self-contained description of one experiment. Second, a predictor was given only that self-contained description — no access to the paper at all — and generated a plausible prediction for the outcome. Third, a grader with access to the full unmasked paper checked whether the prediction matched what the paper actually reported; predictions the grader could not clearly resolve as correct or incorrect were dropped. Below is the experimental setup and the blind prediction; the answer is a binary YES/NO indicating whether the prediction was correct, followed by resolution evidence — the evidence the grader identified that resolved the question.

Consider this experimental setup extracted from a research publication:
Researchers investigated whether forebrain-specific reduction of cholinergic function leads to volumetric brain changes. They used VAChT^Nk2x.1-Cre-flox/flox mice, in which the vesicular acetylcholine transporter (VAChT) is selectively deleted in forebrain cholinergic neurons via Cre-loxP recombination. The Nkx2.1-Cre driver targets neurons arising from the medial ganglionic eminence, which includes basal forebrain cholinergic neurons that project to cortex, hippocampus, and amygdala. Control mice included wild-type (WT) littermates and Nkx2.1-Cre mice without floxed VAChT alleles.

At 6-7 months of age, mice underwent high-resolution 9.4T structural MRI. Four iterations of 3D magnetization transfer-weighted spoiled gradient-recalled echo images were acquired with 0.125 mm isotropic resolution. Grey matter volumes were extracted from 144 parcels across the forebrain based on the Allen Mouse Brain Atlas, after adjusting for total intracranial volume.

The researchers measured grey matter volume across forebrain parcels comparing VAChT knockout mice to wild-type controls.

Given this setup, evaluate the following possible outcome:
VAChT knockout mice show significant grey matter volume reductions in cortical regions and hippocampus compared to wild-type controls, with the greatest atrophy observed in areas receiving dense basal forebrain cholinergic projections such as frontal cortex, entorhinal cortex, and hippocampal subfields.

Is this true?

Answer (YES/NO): YES